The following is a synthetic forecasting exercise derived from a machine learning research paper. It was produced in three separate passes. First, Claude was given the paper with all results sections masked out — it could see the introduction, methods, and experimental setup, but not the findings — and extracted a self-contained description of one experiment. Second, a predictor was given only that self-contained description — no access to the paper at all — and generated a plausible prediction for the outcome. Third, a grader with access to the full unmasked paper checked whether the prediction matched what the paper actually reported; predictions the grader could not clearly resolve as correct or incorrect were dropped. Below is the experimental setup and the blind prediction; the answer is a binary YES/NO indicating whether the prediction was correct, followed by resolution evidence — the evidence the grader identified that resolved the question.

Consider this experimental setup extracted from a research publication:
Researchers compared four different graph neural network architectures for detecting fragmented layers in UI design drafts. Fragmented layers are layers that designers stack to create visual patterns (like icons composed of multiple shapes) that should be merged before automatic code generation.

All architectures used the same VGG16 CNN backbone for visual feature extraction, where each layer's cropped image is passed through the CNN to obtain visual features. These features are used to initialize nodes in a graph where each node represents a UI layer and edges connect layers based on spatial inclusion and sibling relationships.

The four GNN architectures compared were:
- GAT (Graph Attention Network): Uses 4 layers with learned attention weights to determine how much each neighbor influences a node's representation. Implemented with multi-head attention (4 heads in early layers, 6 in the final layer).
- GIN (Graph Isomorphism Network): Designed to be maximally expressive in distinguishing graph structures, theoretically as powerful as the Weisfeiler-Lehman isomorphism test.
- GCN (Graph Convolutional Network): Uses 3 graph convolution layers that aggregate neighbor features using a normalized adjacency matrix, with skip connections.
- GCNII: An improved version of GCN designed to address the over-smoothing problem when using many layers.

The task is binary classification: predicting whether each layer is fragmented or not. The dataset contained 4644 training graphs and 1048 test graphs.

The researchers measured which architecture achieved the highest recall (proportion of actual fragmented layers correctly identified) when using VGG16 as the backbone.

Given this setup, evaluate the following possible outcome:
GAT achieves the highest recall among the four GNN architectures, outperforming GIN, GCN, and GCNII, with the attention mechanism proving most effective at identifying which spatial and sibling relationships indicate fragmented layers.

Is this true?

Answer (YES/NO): NO